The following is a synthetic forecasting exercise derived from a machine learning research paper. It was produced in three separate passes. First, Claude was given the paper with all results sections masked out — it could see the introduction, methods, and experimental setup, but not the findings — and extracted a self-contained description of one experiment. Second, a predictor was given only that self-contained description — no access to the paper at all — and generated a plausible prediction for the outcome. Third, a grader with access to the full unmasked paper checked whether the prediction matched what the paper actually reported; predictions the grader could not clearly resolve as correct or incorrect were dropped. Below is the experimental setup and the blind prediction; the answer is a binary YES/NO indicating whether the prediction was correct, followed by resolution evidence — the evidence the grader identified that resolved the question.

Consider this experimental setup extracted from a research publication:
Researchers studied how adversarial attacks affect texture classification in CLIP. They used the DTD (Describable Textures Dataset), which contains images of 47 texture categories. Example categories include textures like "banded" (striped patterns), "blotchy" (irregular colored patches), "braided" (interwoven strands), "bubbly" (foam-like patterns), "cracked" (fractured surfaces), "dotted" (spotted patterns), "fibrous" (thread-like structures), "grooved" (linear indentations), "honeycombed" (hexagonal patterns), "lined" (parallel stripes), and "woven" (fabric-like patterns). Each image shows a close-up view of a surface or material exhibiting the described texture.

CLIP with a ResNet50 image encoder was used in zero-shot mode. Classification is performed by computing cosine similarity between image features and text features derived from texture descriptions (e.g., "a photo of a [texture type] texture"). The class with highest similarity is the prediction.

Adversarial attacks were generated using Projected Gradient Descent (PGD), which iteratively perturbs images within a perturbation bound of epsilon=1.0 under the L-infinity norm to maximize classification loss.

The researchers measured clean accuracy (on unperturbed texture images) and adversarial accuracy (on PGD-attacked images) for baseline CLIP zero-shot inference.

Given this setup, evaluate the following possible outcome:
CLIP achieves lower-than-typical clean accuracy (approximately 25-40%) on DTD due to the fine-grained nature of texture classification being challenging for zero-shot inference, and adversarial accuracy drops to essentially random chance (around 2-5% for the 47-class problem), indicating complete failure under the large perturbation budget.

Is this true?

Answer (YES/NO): NO